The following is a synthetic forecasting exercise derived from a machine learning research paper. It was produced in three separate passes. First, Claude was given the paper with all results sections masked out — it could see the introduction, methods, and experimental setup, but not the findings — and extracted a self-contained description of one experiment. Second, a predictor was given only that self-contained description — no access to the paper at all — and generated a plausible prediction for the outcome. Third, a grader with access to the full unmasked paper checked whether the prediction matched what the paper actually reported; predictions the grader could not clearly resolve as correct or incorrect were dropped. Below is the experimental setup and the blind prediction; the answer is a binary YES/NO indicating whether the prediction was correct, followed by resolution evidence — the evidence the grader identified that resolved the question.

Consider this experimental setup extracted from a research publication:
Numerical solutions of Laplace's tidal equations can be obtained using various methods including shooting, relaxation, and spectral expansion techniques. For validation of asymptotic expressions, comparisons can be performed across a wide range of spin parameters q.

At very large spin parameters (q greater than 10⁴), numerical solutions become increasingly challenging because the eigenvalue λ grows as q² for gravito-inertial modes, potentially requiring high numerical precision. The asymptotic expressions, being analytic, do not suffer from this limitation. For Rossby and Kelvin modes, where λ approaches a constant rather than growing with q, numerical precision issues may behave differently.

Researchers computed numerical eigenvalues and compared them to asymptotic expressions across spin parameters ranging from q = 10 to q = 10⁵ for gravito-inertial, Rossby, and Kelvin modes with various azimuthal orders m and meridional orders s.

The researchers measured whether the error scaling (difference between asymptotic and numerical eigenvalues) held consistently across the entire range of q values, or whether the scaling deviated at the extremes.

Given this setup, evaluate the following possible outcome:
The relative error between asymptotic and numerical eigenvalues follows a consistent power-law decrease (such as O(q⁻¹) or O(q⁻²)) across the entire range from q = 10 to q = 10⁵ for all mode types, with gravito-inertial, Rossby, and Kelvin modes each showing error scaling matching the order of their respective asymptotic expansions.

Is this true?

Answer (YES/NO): NO